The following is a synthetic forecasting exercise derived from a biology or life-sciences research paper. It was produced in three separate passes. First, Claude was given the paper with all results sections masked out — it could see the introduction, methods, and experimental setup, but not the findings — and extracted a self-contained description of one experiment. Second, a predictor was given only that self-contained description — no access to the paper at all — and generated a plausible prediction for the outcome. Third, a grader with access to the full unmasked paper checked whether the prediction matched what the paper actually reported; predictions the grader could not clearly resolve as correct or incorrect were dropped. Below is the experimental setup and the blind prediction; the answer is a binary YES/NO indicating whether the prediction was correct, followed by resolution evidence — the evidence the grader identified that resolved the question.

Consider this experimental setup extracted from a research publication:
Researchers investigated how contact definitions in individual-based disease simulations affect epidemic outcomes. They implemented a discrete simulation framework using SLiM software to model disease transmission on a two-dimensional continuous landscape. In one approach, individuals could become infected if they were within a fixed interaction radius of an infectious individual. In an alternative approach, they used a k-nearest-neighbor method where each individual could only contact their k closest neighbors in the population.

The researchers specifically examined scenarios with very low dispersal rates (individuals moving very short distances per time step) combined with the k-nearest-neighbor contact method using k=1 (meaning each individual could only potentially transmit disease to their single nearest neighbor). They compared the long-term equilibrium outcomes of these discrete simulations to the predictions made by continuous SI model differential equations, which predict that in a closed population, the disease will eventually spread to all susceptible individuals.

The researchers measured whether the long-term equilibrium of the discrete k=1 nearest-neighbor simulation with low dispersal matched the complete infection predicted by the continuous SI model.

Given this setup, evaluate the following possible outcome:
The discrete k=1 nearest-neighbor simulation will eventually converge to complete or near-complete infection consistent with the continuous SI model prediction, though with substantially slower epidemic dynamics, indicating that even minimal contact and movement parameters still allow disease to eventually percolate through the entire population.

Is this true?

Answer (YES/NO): NO